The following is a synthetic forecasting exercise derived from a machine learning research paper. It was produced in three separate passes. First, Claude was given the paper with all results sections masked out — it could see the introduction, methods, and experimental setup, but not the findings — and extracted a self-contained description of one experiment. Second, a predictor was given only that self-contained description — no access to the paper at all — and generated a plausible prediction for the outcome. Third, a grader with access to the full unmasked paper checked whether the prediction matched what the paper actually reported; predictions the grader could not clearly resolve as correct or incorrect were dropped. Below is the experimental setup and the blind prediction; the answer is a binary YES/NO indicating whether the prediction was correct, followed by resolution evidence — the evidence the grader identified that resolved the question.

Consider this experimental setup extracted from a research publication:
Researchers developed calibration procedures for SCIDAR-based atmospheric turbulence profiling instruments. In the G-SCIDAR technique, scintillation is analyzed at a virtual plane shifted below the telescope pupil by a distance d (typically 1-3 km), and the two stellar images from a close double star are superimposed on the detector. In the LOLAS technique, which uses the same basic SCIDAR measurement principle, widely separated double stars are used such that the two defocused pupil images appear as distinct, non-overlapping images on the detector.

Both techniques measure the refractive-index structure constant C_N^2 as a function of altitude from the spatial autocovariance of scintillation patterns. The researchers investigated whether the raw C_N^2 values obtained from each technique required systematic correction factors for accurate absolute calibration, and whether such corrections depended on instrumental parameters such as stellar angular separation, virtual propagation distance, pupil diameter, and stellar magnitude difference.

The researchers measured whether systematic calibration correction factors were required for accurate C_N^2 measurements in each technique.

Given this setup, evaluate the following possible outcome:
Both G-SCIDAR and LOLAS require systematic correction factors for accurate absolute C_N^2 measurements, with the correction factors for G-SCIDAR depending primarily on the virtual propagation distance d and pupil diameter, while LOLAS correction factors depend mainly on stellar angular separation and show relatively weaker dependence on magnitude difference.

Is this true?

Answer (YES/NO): NO